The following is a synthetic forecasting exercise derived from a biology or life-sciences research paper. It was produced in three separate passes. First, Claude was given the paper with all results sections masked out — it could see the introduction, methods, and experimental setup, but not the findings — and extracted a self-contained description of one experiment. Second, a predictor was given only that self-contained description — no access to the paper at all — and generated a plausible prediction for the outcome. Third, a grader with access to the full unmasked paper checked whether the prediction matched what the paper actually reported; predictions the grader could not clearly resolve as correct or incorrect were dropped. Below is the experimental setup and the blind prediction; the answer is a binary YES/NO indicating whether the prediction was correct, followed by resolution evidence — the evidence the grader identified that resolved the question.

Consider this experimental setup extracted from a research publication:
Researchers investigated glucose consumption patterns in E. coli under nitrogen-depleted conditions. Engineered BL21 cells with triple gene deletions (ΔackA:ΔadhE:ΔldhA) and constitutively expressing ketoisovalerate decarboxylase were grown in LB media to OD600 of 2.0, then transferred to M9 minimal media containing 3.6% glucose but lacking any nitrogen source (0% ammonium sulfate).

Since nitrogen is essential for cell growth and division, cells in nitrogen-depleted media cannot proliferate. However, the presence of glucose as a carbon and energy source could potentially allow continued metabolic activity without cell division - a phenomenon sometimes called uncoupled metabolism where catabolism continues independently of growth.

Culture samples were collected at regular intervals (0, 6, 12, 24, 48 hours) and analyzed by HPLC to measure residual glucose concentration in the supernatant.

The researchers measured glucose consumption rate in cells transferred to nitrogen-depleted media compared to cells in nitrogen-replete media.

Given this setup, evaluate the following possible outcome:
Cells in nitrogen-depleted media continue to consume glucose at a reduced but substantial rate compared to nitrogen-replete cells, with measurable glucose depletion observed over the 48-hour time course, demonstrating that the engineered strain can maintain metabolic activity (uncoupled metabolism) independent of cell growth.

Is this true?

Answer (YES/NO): NO